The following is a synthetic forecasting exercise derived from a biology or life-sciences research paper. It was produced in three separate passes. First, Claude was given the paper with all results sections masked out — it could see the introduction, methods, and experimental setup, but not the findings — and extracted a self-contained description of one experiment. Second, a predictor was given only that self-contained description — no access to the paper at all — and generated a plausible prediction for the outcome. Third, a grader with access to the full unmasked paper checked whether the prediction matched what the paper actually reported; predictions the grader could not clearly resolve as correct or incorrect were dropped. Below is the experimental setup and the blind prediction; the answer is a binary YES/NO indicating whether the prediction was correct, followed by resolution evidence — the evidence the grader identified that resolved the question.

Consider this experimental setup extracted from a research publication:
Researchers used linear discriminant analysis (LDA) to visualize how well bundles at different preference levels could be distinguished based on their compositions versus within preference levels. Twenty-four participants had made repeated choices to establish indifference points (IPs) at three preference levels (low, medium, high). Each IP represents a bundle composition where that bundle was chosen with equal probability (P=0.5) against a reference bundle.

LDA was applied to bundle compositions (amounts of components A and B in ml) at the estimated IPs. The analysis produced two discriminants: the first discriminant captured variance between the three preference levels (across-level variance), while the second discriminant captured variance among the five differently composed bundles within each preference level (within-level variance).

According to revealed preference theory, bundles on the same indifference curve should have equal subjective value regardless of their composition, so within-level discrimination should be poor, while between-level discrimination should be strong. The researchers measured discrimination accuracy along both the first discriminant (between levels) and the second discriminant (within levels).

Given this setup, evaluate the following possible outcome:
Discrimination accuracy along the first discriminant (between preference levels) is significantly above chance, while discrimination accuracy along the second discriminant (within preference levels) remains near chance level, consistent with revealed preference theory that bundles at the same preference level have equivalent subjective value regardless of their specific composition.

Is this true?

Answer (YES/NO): YES